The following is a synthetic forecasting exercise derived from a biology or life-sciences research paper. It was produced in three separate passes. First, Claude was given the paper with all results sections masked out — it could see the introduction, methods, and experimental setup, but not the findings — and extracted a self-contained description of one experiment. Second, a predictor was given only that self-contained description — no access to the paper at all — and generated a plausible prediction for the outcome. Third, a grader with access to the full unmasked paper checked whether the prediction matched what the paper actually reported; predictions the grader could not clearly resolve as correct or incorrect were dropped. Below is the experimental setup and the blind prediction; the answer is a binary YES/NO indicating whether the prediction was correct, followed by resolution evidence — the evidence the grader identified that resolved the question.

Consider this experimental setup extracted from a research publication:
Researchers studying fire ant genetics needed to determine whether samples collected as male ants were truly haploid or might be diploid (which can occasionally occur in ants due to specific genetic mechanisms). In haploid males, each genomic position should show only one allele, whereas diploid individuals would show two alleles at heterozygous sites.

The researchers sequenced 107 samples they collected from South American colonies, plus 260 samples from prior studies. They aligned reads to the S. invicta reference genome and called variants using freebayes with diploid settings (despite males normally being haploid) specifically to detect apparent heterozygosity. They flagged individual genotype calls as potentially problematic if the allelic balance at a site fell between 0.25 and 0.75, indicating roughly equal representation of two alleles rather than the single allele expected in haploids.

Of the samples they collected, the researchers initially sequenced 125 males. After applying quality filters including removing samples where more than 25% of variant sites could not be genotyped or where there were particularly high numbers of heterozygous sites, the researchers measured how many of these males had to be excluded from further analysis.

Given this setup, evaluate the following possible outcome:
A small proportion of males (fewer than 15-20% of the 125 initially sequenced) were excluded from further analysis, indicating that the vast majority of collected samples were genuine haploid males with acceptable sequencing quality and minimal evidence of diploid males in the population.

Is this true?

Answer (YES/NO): YES